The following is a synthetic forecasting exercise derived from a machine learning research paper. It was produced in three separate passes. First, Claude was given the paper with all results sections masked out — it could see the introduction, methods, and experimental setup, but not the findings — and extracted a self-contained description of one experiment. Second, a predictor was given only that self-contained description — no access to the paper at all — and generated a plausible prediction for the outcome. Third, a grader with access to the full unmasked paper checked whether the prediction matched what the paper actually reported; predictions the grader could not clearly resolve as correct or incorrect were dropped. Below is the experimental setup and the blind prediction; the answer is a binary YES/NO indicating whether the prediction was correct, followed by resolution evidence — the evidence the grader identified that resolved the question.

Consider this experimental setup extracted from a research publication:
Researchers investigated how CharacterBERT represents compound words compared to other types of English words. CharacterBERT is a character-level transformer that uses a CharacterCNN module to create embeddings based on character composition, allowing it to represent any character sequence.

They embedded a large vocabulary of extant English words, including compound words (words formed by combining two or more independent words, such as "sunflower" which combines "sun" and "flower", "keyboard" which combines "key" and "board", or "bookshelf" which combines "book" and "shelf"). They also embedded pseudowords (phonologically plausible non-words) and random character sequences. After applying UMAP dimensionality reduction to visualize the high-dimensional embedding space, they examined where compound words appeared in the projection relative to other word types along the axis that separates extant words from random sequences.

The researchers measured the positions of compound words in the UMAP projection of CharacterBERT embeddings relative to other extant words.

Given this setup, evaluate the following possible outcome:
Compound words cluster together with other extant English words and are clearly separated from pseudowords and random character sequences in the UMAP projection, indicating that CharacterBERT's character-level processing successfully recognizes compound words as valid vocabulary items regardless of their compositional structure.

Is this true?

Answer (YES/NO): NO